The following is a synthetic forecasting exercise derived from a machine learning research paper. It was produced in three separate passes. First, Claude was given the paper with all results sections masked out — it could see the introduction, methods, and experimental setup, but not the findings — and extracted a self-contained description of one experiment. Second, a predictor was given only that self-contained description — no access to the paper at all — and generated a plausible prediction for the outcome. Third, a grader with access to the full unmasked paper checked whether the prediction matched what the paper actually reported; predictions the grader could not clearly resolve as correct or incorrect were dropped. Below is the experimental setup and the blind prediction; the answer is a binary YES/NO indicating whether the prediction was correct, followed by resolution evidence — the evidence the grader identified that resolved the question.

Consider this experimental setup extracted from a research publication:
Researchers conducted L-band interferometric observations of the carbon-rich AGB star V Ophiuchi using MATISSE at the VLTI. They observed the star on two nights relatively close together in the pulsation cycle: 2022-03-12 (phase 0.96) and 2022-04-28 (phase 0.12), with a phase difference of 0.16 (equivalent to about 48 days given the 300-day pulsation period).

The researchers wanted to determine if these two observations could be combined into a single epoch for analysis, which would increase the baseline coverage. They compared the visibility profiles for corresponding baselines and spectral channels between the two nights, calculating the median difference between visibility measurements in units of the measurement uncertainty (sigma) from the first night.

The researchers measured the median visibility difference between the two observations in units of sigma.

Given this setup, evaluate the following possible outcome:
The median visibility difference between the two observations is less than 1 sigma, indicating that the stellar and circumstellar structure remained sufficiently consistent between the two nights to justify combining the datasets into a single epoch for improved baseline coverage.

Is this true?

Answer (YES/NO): NO